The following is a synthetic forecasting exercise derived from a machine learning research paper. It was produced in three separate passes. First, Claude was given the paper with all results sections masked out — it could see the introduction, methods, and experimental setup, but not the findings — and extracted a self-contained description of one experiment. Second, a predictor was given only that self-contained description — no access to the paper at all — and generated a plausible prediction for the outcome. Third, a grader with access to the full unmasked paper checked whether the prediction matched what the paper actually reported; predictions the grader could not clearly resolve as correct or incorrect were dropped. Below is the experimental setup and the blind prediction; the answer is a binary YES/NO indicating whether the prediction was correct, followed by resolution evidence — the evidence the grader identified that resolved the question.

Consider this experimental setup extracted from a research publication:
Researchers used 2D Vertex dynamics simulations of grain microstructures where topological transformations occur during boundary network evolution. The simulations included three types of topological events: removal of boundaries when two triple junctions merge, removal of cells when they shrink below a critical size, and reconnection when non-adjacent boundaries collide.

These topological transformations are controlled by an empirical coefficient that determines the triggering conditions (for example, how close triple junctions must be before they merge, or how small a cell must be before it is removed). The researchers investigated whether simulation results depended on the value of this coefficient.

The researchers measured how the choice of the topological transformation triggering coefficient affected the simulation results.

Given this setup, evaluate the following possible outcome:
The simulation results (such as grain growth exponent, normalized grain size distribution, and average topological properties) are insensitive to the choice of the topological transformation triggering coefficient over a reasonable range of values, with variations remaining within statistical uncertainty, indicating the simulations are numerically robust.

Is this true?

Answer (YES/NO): NO